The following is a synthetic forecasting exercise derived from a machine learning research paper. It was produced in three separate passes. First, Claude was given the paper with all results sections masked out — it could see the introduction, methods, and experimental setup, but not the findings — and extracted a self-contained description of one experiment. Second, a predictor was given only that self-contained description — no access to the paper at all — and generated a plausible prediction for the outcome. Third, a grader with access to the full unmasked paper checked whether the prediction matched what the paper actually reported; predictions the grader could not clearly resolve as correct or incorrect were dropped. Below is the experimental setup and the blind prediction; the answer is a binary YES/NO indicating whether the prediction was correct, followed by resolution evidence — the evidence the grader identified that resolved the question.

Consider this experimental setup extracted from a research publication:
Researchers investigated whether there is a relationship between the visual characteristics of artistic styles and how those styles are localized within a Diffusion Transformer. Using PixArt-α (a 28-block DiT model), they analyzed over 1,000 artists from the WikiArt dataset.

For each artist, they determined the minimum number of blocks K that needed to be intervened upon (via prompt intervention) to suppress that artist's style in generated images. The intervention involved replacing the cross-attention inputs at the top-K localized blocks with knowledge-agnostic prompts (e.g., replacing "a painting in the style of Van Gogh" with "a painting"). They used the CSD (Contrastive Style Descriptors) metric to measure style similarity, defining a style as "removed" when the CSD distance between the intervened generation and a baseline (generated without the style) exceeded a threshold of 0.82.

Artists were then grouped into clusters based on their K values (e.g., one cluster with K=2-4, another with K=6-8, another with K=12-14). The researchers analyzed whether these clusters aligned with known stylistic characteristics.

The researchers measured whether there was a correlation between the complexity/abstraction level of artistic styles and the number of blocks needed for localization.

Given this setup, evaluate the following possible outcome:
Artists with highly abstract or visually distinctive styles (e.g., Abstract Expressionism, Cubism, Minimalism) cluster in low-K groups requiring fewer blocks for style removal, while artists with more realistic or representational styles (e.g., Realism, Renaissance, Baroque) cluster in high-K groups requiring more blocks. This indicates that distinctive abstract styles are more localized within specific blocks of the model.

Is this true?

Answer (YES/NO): NO